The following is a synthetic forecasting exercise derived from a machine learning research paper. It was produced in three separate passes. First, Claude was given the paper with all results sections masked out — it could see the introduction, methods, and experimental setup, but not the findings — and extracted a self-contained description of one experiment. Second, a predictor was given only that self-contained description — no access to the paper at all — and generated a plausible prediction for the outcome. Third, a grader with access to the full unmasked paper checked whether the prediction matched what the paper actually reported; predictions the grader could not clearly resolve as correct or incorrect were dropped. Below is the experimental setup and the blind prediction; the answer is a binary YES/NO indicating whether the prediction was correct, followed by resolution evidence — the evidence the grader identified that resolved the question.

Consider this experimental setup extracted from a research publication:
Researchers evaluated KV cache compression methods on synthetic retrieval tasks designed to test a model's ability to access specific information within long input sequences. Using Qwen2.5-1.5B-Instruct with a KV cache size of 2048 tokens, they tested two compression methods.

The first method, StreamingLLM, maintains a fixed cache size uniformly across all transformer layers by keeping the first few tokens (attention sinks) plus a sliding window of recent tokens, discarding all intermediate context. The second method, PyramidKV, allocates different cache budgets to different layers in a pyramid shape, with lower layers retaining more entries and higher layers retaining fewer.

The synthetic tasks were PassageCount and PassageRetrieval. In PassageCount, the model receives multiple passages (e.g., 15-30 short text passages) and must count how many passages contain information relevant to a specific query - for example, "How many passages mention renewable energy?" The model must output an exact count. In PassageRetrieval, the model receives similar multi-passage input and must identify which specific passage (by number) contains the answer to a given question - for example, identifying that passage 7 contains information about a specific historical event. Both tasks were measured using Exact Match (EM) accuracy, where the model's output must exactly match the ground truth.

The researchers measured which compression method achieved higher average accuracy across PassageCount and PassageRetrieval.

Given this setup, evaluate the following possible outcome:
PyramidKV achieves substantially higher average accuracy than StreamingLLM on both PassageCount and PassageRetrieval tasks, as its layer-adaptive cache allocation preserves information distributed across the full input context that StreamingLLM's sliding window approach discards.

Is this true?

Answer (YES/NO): NO